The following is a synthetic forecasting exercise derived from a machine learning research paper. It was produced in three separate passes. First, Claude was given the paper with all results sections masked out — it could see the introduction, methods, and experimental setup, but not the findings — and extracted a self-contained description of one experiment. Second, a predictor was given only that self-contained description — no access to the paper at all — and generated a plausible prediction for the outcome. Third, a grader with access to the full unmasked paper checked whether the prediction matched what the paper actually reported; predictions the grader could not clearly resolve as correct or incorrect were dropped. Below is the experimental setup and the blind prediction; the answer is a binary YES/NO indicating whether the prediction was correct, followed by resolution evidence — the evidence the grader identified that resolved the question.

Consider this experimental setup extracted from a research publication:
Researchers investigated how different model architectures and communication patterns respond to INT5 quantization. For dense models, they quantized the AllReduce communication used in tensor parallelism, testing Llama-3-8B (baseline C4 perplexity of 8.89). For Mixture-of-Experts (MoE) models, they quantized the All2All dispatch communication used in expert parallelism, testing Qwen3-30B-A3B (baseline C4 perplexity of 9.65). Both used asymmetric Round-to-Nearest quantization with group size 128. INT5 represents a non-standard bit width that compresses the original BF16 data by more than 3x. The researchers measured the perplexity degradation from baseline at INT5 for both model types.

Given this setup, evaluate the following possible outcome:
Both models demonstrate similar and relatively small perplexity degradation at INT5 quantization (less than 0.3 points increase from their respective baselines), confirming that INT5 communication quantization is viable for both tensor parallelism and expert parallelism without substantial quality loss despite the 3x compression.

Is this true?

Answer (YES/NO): YES